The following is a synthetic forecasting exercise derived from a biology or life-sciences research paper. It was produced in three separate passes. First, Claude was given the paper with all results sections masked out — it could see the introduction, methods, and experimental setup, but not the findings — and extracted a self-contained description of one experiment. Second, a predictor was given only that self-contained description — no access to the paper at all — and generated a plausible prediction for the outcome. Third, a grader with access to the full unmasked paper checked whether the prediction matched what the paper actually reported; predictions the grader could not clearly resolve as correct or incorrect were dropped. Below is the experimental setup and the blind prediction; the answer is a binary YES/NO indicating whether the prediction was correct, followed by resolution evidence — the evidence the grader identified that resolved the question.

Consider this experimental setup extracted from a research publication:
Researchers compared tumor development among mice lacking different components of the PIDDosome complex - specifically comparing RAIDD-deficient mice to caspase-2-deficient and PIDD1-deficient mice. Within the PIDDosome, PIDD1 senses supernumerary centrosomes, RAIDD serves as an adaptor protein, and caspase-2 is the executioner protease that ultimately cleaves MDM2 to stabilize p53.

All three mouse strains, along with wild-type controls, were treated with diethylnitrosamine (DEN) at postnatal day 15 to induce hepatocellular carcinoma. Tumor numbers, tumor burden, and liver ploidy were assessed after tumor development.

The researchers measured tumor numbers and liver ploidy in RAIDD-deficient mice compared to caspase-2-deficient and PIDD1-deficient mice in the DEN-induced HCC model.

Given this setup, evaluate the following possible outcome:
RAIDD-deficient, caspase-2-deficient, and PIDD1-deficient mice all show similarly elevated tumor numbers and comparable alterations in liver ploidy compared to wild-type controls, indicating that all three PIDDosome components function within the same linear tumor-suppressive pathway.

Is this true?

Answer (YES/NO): NO